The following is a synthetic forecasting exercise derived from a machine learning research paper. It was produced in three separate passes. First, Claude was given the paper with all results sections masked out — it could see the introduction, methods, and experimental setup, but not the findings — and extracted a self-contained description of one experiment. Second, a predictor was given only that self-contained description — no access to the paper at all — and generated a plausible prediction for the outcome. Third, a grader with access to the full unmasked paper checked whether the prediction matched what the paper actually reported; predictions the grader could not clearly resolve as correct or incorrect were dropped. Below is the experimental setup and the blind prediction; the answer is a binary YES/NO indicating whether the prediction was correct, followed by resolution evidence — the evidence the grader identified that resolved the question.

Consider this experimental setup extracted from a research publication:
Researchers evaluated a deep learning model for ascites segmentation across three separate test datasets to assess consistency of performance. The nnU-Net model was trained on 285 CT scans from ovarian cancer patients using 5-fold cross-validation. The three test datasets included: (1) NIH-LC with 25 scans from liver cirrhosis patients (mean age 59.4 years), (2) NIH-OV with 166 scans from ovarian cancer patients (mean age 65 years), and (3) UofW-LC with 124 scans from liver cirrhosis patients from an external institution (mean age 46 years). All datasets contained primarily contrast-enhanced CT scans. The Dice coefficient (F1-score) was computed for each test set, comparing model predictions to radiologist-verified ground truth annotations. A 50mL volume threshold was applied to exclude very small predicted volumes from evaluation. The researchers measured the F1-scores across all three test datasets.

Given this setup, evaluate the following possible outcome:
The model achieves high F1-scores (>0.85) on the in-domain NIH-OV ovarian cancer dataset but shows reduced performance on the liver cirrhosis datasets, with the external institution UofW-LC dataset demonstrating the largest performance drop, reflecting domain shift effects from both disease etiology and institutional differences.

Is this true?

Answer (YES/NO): NO